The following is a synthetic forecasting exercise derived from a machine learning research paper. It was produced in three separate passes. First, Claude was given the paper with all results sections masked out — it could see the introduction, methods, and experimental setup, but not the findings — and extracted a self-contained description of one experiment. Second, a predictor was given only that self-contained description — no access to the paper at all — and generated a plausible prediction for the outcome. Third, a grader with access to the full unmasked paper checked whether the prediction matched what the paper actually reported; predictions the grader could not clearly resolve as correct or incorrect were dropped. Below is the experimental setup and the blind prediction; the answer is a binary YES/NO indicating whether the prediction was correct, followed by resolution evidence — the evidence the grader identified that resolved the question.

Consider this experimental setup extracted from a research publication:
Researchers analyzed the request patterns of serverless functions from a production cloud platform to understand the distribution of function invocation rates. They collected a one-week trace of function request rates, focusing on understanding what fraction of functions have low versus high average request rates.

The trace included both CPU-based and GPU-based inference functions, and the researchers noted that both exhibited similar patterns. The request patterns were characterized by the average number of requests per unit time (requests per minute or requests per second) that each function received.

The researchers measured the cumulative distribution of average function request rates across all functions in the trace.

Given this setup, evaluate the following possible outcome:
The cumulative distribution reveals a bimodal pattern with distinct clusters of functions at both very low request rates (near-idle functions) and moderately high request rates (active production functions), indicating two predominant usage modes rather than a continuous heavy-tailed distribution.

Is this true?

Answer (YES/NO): NO